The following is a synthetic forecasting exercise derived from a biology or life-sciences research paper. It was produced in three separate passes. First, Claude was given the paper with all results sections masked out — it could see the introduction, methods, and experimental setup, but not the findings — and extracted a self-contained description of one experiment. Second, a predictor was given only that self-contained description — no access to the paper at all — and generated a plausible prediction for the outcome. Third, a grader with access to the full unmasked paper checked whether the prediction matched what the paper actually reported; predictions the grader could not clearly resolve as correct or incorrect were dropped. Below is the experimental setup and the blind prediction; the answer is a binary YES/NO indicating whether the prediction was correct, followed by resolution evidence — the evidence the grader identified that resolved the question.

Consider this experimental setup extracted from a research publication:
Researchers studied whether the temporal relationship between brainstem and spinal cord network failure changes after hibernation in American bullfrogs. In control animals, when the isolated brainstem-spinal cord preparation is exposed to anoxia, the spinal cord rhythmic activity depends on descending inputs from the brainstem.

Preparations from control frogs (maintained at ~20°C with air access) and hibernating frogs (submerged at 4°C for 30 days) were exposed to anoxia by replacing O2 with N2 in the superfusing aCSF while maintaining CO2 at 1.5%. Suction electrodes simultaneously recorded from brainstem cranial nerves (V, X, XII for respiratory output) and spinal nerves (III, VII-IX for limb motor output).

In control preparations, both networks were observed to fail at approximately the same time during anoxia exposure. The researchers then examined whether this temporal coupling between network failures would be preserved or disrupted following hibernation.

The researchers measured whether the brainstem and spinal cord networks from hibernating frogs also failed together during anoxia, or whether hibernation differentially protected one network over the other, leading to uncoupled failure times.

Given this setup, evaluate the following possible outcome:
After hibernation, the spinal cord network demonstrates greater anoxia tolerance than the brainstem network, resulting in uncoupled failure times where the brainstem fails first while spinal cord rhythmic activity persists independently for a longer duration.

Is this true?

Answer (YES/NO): YES